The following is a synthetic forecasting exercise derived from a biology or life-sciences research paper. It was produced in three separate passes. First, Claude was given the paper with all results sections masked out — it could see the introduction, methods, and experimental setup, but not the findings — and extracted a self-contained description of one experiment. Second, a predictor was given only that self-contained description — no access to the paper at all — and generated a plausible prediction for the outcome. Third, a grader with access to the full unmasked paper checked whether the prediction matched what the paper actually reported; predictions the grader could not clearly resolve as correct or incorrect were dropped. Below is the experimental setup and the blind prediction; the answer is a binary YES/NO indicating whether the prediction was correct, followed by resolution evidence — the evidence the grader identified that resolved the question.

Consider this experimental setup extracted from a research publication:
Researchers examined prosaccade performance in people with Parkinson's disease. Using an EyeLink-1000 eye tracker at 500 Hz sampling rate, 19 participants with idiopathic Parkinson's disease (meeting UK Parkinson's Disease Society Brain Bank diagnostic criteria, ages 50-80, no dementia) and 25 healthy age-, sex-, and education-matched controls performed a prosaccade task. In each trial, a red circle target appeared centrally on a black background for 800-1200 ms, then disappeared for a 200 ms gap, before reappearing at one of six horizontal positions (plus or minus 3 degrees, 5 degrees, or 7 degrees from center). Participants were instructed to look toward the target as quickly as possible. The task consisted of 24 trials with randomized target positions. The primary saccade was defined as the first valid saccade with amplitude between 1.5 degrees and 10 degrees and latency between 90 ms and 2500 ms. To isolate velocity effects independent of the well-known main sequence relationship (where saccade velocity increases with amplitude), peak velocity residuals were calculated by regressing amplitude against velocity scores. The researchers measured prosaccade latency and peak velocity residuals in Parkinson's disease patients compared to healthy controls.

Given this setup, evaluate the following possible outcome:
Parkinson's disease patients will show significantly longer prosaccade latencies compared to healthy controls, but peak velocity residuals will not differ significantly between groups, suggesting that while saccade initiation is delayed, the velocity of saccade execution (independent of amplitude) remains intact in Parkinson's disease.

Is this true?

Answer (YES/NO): NO